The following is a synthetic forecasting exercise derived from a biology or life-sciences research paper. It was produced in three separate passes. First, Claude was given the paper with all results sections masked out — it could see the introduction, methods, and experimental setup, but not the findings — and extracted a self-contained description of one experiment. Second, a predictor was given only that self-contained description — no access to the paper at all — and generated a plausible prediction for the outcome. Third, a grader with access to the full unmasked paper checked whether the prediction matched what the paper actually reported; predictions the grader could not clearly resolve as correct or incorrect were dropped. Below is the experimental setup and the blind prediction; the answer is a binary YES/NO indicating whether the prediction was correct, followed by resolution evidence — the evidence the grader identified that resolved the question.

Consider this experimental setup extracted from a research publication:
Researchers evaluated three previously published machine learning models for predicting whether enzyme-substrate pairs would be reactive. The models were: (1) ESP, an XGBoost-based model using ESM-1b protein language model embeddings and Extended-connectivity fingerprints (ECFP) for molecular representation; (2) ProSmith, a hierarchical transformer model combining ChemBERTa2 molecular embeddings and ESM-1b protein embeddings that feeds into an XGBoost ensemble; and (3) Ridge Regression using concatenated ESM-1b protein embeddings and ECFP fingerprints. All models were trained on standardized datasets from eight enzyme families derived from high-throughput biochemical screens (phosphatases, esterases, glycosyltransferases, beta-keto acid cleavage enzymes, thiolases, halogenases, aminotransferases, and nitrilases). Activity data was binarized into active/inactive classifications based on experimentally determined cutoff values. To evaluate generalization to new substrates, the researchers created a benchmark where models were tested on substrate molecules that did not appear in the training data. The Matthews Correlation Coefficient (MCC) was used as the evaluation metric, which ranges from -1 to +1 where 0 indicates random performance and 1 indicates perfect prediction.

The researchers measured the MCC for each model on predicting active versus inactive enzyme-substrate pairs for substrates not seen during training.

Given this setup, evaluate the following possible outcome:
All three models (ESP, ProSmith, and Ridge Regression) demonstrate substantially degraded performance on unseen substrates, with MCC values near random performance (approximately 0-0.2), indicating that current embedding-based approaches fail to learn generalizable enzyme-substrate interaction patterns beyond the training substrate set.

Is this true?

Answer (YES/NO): NO